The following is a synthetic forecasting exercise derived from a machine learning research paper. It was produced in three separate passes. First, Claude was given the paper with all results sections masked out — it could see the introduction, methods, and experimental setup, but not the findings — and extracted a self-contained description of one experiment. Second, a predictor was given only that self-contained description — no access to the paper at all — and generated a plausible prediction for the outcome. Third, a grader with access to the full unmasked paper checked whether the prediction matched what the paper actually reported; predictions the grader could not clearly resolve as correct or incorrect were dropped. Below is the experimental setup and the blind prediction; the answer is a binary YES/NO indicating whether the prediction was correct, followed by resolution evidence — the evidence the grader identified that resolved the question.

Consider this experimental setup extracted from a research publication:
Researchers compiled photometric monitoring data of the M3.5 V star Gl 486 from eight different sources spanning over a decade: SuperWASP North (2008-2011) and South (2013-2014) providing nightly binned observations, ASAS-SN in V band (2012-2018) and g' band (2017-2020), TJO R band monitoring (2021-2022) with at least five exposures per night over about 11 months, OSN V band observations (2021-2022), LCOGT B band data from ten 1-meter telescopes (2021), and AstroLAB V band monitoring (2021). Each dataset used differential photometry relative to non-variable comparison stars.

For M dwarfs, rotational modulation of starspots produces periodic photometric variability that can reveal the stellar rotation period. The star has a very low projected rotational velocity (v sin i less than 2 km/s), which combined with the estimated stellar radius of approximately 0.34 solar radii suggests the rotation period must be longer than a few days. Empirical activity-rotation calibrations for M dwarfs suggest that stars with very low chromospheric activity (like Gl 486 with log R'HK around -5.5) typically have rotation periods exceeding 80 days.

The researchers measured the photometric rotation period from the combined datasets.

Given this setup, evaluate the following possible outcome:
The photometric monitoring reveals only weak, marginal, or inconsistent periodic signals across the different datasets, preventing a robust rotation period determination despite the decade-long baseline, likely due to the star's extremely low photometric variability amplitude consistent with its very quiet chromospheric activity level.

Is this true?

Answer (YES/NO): NO